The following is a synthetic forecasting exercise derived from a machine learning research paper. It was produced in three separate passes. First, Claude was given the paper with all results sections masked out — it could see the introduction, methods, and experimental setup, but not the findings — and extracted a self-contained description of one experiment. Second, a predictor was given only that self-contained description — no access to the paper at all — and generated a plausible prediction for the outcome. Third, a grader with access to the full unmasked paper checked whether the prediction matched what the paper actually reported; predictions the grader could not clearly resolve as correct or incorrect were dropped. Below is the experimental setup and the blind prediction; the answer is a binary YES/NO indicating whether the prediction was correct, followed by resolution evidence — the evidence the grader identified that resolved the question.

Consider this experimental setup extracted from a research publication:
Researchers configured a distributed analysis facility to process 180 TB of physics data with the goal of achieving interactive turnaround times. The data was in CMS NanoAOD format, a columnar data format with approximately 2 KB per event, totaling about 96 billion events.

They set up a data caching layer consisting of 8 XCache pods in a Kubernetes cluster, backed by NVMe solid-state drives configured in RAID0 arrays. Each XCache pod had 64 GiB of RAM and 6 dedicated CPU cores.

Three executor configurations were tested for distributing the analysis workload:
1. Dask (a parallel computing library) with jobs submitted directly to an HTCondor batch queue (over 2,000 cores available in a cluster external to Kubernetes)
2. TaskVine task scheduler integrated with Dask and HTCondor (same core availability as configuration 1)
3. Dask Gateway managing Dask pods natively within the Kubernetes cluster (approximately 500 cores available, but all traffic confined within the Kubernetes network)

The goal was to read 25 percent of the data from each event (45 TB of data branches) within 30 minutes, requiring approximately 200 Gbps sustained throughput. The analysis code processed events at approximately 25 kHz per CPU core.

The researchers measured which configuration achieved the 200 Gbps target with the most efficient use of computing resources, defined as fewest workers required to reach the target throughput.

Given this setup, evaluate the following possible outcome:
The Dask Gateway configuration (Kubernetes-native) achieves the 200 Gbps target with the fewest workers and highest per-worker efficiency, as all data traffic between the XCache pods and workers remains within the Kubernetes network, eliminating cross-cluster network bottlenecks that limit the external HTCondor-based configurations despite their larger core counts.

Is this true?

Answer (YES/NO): YES